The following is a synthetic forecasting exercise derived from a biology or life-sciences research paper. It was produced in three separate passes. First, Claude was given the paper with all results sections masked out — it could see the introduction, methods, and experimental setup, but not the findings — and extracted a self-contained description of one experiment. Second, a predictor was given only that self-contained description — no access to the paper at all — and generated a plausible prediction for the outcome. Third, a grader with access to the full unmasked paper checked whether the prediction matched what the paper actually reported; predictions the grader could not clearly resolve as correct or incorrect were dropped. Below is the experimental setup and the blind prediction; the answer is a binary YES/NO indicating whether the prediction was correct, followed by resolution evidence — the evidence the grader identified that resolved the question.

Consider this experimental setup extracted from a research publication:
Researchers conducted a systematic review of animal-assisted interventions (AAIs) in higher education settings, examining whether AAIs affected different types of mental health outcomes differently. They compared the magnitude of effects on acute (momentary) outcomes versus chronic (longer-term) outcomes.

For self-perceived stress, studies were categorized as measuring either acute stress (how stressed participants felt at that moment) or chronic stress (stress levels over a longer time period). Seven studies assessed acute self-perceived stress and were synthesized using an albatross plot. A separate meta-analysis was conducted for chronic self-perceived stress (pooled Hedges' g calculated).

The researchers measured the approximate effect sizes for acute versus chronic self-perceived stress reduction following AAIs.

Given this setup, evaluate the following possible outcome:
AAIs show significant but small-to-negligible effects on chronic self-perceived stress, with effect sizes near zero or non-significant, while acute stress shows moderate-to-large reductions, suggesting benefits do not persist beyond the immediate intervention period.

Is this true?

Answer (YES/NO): NO